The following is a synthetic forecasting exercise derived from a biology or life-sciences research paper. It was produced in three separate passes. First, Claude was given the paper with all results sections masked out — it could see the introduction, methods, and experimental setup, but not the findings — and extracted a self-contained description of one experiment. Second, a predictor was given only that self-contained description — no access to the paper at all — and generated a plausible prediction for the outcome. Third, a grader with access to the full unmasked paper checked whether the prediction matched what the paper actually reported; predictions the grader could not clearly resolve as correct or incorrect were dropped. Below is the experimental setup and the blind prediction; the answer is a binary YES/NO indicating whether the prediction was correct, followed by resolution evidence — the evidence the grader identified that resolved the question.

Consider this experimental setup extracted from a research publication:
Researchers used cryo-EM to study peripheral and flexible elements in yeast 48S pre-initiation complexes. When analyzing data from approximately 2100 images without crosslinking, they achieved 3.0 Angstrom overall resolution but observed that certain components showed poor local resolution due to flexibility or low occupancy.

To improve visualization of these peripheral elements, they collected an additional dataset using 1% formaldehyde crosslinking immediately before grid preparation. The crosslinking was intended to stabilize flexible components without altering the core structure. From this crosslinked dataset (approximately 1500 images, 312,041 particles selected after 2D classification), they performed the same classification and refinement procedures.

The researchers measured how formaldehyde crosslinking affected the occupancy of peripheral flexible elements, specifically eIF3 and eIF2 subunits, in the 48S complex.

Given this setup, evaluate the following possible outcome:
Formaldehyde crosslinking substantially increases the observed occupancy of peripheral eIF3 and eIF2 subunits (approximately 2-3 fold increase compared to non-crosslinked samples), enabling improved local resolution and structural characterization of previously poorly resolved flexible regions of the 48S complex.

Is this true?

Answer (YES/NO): NO